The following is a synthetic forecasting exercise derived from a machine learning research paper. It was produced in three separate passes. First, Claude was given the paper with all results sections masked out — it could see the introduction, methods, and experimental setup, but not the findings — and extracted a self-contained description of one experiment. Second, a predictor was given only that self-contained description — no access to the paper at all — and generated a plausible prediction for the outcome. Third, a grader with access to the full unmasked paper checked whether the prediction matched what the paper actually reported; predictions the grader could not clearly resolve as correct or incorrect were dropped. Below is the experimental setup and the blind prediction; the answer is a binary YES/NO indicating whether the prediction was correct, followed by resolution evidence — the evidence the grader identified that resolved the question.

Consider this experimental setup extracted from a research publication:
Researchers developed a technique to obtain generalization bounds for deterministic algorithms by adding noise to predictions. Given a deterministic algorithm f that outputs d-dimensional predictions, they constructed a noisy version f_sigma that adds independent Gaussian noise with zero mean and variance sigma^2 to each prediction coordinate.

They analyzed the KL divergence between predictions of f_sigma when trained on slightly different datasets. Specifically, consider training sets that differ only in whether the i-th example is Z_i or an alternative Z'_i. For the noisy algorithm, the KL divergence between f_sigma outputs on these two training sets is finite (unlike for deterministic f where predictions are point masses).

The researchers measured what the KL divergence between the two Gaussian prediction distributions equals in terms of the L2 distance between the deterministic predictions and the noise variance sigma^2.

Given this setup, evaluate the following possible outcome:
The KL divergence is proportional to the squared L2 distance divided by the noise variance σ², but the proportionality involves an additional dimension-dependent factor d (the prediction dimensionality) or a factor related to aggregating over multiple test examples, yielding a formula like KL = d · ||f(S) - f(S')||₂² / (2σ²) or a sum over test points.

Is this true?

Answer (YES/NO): NO